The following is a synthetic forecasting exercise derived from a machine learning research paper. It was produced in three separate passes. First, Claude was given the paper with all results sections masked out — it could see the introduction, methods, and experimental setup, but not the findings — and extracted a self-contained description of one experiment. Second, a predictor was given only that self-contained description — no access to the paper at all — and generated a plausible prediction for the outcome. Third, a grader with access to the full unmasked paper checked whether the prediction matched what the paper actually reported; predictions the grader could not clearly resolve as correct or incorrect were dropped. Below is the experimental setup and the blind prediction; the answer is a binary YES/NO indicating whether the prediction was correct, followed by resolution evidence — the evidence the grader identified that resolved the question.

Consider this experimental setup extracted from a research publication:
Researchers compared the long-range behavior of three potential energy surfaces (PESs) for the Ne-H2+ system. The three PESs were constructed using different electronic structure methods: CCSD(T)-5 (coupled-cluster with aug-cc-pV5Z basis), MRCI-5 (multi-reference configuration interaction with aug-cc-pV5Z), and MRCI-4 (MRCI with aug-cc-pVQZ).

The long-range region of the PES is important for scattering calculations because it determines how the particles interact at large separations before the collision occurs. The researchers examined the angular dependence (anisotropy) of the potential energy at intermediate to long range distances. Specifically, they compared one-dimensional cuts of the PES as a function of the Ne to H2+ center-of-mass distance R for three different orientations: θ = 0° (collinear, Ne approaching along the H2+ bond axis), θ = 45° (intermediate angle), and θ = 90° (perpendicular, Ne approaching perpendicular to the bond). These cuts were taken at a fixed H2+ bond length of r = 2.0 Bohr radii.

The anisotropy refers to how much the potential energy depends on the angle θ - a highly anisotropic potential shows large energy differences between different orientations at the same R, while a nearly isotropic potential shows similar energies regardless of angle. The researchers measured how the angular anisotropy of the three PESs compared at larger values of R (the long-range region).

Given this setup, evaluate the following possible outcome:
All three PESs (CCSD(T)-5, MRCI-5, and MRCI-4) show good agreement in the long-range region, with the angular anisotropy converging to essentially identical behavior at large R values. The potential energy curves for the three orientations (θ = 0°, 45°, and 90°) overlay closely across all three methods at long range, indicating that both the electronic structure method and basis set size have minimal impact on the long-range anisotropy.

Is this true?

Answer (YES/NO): NO